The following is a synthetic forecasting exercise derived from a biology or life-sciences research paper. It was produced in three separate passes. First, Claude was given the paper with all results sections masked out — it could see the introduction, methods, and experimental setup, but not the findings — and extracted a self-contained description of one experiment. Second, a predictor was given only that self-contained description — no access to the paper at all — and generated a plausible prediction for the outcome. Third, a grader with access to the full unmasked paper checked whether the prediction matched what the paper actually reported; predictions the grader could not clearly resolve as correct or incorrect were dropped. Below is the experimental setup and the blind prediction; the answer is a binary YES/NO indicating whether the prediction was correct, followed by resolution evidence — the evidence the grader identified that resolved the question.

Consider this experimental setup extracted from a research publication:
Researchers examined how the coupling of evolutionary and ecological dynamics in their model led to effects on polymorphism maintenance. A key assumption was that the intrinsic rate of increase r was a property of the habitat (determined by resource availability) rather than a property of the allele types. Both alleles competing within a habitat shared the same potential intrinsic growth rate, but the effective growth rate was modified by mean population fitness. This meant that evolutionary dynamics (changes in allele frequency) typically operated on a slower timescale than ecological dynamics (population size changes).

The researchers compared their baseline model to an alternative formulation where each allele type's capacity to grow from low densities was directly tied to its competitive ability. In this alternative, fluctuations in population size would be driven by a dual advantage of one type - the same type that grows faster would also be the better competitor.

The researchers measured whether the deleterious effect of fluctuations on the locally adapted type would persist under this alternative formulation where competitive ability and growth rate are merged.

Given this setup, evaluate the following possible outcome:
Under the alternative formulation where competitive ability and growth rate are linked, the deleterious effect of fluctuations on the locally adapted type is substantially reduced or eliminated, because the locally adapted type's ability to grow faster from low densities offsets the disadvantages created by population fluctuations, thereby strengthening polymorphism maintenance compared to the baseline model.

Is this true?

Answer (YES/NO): YES